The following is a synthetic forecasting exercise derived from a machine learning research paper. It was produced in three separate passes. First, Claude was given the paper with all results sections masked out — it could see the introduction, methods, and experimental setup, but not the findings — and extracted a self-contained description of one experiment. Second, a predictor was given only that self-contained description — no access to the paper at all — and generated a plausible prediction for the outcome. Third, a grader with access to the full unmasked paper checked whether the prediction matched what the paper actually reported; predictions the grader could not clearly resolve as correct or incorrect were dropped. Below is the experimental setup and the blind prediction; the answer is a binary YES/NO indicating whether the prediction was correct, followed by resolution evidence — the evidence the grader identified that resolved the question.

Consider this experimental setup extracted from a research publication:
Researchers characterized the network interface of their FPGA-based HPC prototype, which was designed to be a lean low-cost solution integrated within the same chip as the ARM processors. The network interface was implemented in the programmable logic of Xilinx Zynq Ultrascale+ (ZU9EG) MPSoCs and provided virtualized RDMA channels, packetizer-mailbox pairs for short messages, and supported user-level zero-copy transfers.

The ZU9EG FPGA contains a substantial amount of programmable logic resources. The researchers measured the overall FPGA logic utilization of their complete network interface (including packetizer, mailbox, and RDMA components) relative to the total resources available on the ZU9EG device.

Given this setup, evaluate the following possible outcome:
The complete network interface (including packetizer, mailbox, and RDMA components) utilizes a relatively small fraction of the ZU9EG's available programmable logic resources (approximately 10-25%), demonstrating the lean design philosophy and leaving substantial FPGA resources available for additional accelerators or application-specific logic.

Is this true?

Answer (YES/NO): YES